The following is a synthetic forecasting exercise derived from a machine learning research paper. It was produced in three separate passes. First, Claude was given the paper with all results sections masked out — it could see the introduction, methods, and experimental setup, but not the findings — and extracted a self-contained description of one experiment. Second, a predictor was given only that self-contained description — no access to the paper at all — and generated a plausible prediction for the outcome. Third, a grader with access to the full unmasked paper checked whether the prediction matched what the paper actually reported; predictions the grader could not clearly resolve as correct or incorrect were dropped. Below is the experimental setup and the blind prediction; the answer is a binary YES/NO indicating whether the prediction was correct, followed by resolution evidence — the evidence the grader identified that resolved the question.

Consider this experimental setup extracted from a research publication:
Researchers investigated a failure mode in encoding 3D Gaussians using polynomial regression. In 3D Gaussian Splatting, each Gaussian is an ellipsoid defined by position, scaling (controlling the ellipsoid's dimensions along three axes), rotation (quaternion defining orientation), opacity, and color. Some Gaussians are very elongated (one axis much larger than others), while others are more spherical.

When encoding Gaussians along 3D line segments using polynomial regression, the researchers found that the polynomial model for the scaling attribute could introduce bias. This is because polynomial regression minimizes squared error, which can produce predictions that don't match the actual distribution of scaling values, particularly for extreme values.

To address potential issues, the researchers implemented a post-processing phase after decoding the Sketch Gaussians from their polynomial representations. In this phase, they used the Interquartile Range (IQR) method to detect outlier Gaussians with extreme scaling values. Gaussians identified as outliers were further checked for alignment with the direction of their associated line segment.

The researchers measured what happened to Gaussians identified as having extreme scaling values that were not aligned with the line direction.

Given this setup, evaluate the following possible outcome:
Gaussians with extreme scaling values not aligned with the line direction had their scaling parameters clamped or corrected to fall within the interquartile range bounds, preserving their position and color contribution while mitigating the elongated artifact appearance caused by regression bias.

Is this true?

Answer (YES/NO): NO